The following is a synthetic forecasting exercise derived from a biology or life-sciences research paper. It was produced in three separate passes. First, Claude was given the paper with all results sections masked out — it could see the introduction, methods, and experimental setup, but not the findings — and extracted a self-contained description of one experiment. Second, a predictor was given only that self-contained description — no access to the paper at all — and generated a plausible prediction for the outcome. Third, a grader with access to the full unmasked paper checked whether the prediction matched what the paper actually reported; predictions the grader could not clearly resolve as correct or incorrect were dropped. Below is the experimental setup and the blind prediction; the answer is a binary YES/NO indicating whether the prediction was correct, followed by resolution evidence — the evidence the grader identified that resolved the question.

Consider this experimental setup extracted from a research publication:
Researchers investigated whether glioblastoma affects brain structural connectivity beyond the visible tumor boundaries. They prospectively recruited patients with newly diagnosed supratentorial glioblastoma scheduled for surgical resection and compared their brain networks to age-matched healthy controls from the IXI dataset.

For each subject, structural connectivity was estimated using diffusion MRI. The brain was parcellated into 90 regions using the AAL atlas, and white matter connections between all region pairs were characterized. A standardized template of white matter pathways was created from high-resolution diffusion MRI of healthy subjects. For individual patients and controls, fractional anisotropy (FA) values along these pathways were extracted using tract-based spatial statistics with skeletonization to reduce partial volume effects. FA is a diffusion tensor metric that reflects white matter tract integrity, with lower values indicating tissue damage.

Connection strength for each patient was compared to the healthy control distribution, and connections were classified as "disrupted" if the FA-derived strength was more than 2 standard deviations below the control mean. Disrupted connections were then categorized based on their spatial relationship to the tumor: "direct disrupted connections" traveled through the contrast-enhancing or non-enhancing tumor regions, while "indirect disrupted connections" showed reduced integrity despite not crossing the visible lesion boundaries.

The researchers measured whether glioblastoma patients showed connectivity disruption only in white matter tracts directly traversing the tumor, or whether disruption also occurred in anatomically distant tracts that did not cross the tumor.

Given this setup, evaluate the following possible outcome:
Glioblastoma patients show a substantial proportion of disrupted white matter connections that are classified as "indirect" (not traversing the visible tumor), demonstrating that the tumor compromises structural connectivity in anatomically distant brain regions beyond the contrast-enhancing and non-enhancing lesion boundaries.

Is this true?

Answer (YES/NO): YES